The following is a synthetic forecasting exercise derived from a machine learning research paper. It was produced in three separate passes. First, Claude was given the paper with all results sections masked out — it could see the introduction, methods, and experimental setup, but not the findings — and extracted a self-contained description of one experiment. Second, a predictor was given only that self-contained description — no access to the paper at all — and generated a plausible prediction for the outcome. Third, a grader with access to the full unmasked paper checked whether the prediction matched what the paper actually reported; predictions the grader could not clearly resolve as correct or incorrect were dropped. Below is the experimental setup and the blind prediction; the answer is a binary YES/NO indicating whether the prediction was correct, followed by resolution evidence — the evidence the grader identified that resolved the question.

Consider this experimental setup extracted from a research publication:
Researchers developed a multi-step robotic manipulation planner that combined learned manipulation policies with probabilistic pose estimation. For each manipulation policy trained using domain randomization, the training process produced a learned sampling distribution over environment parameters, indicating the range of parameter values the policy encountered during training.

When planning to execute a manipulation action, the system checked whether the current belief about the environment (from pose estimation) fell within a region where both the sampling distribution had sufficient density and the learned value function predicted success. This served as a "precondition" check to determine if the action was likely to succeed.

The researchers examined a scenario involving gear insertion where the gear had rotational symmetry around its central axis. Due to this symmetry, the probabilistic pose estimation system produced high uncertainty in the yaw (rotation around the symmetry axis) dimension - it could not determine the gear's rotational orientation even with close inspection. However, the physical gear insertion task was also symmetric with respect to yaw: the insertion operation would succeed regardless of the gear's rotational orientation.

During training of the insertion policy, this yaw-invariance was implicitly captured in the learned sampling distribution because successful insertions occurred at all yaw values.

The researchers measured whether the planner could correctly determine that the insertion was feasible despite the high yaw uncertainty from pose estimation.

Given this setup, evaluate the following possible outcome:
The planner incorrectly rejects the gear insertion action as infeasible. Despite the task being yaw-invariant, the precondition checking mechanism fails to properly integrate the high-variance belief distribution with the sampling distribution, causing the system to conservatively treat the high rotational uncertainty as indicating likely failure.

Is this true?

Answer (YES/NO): NO